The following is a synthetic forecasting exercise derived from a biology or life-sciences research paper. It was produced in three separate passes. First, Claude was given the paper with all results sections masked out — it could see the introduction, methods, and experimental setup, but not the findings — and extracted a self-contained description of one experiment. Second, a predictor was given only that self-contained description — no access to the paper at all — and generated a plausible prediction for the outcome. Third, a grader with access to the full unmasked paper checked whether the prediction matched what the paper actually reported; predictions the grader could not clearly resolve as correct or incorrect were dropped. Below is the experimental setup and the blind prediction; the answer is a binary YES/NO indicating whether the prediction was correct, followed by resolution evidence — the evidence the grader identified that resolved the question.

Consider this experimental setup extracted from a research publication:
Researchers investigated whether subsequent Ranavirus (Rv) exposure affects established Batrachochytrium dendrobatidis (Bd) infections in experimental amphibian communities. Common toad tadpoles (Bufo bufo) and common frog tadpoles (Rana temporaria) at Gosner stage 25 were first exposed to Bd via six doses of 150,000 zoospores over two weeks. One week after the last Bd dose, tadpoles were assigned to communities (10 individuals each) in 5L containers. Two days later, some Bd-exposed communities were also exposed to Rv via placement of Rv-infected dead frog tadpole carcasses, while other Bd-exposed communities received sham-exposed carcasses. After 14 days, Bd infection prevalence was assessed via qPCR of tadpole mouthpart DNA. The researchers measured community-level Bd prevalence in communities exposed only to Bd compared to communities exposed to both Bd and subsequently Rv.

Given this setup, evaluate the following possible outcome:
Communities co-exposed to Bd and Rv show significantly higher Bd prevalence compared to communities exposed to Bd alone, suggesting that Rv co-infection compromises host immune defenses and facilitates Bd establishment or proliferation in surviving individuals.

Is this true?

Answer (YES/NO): NO